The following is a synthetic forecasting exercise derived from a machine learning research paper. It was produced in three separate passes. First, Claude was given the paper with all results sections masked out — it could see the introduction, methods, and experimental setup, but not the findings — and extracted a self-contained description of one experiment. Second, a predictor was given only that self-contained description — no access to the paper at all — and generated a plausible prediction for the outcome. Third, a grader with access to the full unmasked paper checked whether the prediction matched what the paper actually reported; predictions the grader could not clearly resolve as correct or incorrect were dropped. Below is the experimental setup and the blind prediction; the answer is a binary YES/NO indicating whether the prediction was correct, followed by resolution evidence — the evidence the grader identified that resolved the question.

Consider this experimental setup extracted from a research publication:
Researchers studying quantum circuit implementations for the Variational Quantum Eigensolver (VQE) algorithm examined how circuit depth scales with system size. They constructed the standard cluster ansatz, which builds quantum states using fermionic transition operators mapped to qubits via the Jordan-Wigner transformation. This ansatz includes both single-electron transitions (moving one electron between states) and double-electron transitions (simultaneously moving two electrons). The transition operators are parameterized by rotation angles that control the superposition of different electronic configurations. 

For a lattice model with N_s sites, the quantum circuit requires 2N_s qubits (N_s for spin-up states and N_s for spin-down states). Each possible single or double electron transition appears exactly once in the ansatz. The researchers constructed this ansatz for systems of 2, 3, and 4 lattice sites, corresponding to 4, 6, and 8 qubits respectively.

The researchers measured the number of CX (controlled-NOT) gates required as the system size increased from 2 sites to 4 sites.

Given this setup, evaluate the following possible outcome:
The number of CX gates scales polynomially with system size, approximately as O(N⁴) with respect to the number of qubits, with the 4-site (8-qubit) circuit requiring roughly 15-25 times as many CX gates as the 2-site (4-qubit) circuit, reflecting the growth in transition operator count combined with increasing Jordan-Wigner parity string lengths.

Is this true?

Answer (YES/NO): NO